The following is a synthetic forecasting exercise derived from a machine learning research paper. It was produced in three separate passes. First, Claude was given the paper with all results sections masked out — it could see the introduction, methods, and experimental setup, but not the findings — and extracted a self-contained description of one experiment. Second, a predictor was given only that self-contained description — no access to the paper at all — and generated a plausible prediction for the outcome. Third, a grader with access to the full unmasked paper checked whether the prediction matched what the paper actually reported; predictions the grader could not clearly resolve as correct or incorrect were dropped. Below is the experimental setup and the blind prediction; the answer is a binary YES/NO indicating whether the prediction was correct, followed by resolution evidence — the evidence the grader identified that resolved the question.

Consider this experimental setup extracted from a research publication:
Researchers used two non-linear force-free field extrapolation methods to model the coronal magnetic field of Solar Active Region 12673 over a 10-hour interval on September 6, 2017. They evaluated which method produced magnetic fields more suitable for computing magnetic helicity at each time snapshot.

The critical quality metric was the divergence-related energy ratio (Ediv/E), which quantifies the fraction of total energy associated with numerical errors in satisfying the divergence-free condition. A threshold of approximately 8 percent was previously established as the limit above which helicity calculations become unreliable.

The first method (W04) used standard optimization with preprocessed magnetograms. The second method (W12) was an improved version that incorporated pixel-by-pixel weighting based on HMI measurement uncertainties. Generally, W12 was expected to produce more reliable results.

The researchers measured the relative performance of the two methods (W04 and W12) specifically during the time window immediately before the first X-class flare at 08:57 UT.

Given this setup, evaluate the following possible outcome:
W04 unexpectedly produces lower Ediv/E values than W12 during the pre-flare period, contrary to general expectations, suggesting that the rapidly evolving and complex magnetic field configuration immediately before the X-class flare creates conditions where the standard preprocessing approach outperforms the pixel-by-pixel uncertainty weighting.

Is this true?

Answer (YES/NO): YES